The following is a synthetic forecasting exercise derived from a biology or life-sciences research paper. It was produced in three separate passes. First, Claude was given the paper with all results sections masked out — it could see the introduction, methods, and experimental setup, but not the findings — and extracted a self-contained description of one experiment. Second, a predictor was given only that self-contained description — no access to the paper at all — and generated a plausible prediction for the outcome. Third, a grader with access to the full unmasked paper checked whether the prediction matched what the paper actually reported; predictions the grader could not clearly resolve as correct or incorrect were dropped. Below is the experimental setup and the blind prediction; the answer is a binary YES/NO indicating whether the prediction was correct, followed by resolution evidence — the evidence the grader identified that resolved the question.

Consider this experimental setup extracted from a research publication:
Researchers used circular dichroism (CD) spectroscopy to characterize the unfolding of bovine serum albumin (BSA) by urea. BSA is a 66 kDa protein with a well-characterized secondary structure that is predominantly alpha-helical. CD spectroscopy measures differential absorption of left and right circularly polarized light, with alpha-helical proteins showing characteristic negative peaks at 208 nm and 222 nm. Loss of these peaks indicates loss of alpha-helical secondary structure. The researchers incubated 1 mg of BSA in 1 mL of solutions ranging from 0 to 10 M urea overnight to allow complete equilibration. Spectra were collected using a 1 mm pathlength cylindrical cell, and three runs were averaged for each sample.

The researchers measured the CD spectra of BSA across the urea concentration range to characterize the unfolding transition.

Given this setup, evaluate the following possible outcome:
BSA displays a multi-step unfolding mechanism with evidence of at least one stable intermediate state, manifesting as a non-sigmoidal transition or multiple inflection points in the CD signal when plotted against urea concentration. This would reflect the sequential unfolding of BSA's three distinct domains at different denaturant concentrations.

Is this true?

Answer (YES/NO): NO